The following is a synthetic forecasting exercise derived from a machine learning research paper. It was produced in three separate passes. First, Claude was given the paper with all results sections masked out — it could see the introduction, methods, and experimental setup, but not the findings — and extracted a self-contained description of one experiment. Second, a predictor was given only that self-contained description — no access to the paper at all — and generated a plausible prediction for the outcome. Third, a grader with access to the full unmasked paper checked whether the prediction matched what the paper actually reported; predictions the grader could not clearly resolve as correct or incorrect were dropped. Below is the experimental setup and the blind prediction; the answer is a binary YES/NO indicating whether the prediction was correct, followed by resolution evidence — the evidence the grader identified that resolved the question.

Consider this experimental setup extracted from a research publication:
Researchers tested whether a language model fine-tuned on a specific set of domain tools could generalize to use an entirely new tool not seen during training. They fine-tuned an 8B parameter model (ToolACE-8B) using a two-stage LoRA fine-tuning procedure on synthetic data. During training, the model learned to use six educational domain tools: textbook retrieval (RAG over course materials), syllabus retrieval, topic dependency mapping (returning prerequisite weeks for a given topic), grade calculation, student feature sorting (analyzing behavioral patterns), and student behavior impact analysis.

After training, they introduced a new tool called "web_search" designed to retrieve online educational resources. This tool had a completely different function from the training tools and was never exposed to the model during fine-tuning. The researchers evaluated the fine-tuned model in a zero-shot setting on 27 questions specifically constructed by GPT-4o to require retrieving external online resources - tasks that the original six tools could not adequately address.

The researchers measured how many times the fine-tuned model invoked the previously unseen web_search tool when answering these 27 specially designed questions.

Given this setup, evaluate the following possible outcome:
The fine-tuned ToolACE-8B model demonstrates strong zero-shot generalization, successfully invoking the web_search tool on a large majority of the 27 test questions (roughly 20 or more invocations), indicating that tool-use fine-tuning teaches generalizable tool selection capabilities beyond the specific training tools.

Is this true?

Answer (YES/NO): NO